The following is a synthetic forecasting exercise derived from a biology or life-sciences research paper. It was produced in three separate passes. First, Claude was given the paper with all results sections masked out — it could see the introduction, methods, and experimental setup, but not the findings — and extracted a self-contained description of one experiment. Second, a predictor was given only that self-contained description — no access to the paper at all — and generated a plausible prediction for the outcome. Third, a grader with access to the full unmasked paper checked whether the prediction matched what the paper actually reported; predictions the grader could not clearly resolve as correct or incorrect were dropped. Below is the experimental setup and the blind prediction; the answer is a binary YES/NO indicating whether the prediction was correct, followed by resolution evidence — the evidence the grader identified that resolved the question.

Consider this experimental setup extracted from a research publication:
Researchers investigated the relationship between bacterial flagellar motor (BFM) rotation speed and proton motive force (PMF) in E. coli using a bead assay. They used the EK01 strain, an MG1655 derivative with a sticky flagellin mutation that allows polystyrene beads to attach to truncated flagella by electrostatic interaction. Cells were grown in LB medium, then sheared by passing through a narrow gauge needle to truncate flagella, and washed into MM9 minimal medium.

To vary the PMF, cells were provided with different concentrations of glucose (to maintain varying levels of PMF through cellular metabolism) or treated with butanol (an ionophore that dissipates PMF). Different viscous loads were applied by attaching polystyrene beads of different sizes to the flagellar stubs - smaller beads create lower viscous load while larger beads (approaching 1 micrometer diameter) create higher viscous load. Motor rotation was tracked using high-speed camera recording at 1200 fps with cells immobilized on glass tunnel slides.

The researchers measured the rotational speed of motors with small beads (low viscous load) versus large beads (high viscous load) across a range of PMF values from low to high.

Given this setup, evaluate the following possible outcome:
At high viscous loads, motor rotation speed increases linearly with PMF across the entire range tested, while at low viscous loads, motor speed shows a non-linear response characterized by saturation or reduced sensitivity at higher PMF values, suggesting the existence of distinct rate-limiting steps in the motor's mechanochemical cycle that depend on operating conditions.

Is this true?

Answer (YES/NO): NO